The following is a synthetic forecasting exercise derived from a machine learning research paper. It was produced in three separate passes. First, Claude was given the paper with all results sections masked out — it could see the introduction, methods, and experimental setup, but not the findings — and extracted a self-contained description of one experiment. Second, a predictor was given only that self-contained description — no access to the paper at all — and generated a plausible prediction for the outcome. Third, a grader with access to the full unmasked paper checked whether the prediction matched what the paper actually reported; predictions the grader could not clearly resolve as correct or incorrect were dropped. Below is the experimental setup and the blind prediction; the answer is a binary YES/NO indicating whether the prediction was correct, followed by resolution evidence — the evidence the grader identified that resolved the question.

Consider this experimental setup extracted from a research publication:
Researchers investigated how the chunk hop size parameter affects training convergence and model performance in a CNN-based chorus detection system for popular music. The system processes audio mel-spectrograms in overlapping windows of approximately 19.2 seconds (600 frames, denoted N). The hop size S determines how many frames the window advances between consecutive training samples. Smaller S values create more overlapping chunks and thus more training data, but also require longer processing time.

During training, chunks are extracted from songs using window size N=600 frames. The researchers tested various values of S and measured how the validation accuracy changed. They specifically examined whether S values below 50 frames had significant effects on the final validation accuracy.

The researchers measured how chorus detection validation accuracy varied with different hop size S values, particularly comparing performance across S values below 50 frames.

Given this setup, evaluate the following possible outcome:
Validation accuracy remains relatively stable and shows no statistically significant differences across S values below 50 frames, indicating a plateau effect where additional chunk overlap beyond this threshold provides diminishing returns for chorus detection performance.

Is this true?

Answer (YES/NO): YES